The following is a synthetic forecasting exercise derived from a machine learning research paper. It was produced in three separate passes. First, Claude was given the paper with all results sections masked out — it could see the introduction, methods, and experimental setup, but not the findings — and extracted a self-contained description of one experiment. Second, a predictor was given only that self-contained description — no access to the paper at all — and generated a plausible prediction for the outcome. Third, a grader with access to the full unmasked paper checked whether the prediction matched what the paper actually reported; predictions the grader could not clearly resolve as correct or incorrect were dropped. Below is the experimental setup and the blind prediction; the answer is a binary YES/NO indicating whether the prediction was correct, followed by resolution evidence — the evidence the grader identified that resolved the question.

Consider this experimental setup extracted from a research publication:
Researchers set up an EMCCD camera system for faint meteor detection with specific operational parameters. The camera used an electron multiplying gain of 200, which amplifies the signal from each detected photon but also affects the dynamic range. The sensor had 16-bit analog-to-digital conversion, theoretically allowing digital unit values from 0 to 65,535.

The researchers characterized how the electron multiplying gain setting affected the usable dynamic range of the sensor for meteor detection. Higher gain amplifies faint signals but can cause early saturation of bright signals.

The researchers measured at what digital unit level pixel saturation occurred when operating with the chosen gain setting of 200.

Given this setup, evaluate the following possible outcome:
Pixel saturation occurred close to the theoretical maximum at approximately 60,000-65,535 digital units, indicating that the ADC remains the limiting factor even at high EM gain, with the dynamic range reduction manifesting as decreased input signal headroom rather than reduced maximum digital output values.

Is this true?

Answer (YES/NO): NO